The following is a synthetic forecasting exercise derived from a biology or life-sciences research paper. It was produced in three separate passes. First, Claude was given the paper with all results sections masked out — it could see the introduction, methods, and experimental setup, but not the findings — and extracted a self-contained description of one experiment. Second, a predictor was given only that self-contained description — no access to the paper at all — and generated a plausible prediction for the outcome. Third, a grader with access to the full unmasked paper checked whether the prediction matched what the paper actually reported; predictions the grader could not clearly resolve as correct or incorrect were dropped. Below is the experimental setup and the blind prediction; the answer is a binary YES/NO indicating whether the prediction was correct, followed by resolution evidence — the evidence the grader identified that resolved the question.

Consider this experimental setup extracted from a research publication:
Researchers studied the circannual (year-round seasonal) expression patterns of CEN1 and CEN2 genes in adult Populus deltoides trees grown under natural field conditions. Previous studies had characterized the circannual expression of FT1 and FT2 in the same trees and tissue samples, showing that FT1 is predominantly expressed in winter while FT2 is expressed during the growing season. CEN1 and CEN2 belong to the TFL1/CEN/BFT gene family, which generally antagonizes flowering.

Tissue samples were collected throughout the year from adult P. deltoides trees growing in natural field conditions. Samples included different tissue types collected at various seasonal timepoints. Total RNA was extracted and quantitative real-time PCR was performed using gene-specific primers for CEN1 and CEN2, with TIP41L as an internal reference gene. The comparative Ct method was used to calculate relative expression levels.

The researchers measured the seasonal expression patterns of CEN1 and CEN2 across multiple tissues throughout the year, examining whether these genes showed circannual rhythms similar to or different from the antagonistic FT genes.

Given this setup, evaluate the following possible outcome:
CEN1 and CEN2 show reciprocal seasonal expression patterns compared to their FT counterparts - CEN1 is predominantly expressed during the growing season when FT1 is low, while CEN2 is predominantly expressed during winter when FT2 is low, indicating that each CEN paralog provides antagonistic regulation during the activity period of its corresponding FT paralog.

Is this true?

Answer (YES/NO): NO